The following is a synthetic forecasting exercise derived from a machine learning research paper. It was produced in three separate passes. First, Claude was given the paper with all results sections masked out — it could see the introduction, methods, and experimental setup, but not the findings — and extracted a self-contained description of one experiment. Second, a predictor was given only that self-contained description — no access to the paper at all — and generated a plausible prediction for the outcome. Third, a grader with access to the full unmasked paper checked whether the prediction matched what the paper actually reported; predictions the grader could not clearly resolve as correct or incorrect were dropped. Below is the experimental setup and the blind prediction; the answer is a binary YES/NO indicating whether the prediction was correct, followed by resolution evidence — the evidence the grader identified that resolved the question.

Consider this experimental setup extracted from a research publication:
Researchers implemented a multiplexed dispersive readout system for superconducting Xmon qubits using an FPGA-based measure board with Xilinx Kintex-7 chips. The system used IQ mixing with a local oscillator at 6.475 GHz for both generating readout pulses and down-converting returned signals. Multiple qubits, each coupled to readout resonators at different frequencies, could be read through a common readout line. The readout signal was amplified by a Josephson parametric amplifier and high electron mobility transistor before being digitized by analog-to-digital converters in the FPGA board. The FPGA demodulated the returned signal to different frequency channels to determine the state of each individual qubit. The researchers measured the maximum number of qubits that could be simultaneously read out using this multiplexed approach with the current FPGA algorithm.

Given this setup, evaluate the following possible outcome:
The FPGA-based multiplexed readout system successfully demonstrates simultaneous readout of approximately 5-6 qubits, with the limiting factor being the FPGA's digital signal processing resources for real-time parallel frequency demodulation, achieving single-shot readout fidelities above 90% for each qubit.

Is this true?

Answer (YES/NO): NO